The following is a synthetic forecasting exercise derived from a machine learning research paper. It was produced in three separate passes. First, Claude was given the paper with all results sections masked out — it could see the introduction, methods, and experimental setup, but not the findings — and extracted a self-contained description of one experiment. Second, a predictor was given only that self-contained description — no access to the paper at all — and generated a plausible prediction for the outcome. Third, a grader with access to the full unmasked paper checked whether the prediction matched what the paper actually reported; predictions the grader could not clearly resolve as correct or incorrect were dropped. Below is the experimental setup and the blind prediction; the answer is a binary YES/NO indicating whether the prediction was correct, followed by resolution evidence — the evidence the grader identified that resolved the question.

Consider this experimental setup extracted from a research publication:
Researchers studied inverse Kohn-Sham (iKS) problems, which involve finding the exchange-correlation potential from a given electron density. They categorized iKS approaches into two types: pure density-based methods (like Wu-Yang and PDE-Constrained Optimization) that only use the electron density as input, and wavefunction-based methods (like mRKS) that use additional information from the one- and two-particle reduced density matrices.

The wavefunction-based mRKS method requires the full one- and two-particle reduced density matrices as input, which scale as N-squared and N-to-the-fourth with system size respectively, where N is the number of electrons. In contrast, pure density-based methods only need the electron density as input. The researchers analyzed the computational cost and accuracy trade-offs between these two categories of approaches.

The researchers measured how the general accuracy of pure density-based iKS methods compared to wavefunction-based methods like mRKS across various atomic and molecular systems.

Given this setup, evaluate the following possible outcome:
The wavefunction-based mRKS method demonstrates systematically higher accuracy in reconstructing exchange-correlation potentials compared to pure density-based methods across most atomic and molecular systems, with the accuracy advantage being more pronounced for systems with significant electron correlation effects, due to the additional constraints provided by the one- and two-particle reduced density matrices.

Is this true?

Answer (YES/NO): NO